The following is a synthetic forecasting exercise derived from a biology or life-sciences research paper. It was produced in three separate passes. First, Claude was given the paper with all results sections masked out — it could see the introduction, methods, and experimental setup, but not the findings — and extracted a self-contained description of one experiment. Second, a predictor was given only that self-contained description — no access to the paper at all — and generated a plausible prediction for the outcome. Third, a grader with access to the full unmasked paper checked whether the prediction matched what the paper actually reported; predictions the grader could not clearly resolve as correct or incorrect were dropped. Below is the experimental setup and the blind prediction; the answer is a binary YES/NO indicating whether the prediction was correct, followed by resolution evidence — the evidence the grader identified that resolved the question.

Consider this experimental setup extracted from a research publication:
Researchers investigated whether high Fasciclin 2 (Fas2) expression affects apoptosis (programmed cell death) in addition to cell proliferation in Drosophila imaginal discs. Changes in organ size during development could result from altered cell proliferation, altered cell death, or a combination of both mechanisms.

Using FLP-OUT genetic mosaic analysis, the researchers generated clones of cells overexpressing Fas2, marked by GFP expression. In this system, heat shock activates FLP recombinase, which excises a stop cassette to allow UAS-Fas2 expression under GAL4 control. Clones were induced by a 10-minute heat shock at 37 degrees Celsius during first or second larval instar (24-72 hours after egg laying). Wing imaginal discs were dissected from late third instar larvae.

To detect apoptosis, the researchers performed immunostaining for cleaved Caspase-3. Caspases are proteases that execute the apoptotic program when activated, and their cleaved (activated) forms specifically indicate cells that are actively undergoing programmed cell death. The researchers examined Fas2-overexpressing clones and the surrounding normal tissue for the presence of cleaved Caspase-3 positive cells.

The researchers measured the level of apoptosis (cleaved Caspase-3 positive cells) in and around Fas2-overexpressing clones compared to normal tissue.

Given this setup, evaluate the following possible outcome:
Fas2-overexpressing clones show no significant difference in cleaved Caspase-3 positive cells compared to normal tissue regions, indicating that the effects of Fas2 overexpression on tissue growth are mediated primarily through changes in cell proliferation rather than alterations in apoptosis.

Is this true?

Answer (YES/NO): YES